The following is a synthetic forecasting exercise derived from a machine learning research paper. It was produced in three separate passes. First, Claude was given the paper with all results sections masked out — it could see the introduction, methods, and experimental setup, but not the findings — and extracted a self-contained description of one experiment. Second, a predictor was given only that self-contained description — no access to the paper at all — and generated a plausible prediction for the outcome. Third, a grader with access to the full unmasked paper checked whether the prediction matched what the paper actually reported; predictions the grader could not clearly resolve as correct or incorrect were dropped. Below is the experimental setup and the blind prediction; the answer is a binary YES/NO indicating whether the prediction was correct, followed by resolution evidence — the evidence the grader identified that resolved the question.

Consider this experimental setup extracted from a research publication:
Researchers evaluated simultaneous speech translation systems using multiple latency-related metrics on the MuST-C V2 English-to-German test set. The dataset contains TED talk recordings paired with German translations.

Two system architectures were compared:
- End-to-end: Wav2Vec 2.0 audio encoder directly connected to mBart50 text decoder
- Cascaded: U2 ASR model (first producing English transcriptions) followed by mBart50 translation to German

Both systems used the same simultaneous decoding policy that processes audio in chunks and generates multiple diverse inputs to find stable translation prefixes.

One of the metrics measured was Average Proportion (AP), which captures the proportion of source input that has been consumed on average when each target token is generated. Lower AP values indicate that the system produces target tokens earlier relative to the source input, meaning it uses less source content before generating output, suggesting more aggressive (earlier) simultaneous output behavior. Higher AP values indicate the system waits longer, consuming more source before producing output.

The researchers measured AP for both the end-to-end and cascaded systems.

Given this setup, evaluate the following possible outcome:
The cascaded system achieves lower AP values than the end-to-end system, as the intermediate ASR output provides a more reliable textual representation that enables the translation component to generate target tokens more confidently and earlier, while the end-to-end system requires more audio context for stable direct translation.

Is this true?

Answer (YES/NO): NO